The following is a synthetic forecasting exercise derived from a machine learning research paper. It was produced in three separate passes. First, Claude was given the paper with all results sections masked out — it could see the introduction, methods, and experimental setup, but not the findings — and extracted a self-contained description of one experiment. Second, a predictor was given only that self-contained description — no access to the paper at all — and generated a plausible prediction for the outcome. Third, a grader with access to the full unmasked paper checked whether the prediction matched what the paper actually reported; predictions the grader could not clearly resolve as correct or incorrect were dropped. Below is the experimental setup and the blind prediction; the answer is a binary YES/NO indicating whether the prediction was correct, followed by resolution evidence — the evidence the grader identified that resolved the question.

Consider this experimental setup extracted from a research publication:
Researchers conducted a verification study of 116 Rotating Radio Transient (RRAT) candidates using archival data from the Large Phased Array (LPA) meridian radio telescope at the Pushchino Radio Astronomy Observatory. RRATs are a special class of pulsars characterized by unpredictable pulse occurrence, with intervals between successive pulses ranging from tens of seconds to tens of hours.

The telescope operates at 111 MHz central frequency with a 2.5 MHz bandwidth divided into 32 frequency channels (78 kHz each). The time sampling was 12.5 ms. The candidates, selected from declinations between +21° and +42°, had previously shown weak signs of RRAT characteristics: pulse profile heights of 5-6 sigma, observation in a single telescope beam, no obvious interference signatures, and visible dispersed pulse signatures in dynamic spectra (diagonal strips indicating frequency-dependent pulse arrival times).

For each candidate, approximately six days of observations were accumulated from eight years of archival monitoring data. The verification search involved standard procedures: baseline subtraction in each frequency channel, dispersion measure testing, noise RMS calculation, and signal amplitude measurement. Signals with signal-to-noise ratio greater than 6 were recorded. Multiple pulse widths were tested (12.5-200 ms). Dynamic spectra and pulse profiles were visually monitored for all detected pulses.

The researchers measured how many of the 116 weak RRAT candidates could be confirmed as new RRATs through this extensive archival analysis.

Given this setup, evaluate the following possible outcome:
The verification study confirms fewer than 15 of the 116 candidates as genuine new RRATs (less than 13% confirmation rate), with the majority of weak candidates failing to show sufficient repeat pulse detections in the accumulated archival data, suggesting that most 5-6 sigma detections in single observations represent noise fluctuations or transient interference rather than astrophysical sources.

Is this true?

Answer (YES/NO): YES